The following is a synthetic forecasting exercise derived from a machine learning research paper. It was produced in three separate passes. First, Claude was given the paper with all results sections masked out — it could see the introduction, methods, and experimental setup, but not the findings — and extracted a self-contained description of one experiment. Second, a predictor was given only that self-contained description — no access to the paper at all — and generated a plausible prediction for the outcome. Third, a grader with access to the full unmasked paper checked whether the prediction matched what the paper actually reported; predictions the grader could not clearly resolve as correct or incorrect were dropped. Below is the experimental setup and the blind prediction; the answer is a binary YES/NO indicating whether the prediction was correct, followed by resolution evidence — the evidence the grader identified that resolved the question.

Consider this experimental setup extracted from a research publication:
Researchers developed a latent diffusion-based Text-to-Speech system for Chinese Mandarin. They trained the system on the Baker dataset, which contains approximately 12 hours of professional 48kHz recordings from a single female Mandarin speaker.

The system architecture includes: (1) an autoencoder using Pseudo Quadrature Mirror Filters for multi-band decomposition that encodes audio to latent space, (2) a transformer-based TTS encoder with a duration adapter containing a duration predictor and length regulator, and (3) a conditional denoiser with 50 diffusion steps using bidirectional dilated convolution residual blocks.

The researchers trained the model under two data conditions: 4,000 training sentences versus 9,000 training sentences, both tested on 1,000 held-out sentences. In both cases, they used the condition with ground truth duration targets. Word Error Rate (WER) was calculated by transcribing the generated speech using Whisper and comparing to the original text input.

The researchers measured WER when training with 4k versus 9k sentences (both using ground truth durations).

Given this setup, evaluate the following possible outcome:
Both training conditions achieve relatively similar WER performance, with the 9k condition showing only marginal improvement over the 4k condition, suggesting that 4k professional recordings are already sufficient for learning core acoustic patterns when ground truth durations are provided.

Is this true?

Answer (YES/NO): NO